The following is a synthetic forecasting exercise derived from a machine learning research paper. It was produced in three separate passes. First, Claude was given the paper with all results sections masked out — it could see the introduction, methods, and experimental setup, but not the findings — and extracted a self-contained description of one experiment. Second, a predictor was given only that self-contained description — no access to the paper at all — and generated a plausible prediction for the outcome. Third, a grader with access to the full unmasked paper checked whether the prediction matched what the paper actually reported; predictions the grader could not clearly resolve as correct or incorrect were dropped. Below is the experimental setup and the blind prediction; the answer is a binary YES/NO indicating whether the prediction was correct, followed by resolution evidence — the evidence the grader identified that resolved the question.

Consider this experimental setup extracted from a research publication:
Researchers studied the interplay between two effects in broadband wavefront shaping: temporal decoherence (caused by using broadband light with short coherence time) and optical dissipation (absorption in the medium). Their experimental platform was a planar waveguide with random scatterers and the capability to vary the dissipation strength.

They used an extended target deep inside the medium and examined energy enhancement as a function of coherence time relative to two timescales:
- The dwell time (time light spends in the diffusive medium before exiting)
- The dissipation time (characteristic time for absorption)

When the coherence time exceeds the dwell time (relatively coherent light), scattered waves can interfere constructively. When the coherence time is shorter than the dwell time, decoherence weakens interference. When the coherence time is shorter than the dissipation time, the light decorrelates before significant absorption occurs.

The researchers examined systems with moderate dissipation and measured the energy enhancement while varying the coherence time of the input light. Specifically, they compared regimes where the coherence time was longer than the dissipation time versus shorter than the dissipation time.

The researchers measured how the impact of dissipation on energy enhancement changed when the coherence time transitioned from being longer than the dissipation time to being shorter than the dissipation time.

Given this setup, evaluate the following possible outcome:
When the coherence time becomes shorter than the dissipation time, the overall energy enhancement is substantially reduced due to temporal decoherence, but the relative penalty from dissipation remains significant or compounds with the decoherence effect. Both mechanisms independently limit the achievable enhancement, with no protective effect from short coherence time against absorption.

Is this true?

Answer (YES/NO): NO